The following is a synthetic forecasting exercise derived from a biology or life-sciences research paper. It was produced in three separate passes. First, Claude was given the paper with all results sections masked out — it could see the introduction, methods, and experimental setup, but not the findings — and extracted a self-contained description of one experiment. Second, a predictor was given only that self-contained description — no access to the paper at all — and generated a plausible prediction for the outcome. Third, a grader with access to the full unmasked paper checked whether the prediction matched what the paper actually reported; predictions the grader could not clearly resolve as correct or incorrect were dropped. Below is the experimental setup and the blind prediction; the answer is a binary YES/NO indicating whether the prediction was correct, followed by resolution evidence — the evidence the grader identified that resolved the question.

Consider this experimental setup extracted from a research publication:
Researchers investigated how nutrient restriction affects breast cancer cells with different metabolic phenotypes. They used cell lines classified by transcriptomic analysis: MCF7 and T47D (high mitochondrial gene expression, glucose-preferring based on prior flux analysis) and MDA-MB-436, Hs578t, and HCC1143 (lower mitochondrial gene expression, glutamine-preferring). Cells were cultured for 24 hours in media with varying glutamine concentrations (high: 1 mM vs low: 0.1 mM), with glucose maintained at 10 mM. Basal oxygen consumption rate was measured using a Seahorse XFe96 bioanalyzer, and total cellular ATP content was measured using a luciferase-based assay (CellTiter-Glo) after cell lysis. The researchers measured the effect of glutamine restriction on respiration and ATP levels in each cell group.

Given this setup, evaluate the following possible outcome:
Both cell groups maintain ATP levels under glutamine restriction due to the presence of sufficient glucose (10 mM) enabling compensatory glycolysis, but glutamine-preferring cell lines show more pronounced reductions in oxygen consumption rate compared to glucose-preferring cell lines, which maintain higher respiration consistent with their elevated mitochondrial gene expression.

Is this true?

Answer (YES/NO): NO